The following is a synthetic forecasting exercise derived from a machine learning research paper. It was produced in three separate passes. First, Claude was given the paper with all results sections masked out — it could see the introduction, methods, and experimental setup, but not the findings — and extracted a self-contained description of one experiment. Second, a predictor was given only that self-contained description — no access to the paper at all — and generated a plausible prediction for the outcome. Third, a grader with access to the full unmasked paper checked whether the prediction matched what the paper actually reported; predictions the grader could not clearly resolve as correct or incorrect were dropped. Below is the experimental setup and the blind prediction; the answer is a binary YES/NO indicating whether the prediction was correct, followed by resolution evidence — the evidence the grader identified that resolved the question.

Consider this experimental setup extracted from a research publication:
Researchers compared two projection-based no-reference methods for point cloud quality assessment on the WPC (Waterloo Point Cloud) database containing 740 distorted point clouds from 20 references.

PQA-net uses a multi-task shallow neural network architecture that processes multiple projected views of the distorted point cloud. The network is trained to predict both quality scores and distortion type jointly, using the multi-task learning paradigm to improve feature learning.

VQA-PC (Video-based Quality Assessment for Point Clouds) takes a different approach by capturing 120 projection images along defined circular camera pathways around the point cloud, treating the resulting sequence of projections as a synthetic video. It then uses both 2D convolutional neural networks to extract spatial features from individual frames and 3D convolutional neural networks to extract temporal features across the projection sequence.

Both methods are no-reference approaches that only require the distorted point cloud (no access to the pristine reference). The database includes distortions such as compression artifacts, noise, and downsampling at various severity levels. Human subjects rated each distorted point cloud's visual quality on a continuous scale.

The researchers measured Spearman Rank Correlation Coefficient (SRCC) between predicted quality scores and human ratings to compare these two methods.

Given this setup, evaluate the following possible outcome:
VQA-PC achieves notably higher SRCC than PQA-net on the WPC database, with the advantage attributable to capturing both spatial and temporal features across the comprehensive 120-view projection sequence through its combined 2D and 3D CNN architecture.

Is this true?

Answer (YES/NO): YES